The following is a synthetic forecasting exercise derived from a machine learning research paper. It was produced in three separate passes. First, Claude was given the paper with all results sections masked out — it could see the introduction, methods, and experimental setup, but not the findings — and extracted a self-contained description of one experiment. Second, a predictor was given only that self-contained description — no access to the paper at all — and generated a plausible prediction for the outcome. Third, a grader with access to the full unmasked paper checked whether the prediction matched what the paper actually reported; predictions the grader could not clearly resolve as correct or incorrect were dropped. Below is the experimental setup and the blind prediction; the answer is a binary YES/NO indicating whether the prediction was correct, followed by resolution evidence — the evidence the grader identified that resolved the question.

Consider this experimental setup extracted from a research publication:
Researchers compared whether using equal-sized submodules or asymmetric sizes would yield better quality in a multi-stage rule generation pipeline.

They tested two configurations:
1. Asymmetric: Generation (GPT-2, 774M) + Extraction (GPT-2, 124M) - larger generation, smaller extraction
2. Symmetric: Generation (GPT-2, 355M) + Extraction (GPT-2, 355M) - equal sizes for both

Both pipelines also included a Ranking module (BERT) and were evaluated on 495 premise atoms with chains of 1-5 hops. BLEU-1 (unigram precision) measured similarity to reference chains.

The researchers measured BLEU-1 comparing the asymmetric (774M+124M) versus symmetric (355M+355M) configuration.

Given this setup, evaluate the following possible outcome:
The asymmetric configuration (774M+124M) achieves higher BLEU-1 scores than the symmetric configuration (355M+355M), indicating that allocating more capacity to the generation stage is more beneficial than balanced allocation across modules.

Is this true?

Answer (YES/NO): YES